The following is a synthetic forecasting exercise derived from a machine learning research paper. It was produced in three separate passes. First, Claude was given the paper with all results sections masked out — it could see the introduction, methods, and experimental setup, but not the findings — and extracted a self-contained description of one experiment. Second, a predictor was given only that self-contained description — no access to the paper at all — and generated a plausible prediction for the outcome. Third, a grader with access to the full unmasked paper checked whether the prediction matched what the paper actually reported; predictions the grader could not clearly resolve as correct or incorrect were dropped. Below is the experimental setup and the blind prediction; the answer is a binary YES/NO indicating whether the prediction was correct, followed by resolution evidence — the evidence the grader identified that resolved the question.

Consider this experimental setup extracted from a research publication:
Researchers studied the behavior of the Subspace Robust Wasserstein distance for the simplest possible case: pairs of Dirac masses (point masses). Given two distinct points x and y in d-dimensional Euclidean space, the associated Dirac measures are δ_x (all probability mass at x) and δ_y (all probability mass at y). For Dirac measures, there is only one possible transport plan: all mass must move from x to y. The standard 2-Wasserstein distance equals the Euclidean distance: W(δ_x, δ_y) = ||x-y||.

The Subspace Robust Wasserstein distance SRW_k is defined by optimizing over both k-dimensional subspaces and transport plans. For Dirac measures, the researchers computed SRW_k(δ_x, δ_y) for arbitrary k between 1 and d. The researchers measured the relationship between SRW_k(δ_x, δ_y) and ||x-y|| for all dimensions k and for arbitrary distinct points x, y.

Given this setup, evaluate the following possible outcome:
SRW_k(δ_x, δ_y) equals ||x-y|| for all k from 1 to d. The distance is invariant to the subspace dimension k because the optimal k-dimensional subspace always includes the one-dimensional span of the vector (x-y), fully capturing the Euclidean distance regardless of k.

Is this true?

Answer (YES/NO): YES